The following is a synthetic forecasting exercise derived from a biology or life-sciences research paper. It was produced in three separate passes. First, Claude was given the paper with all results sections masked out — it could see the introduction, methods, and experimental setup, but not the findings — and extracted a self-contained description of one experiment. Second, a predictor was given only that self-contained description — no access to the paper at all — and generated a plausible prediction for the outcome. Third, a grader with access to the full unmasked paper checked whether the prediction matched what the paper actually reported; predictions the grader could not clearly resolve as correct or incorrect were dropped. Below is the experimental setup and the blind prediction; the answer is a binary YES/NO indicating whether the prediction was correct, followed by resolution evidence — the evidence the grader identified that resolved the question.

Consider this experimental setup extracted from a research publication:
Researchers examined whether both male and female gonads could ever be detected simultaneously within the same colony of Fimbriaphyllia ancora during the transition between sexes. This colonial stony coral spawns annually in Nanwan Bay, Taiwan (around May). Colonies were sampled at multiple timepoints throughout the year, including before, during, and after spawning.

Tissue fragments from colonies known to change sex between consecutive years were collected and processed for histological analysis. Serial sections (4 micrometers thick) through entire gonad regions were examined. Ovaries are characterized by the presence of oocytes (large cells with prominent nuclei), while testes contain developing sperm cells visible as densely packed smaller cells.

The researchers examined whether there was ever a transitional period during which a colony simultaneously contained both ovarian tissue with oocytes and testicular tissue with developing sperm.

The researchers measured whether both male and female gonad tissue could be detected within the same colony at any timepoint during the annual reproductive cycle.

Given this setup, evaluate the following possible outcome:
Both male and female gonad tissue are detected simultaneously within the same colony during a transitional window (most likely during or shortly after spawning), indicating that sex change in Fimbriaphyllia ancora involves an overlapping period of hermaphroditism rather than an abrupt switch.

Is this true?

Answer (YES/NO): YES